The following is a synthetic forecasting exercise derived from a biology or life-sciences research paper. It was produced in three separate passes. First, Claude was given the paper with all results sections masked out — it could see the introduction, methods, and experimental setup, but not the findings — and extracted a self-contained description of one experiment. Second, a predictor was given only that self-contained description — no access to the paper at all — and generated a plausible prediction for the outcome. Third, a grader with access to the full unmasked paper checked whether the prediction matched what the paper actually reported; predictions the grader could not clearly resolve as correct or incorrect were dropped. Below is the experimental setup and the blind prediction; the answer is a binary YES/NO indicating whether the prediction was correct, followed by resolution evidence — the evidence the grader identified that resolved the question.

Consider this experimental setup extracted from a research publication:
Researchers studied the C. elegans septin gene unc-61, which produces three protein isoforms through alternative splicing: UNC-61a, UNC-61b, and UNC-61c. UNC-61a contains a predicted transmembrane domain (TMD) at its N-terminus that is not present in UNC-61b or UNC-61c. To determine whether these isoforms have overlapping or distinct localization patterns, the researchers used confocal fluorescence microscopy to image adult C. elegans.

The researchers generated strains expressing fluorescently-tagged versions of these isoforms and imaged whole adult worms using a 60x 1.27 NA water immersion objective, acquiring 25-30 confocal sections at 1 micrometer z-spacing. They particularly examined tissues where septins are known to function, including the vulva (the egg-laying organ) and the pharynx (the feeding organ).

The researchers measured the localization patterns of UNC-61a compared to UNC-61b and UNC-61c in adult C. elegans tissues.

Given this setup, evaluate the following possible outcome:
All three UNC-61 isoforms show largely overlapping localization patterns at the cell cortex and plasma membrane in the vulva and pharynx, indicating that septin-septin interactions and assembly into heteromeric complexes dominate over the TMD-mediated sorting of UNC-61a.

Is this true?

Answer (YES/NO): NO